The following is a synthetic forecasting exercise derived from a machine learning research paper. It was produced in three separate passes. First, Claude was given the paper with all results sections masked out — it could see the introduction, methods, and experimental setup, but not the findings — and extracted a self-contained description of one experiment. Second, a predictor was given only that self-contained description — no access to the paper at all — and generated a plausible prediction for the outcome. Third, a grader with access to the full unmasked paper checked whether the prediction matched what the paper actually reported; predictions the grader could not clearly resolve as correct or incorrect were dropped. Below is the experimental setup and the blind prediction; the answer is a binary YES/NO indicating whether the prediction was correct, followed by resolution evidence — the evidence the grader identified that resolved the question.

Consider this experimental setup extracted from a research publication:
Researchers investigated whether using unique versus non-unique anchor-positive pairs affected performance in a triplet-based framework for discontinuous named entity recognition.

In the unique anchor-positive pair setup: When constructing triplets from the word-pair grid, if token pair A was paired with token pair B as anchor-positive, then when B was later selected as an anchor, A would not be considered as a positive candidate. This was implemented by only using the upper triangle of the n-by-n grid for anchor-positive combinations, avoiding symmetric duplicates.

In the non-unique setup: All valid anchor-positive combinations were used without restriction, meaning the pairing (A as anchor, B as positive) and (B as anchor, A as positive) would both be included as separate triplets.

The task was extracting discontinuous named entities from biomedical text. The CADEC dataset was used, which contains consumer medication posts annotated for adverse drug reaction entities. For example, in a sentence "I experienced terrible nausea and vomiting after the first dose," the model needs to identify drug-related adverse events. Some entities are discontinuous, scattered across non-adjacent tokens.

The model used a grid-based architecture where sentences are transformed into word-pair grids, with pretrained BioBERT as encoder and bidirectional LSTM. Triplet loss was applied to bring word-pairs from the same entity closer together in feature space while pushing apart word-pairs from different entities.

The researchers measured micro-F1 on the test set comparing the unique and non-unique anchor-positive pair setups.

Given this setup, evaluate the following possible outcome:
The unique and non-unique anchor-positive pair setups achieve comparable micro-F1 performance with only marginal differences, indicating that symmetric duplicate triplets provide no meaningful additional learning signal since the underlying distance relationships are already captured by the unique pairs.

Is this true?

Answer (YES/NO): NO